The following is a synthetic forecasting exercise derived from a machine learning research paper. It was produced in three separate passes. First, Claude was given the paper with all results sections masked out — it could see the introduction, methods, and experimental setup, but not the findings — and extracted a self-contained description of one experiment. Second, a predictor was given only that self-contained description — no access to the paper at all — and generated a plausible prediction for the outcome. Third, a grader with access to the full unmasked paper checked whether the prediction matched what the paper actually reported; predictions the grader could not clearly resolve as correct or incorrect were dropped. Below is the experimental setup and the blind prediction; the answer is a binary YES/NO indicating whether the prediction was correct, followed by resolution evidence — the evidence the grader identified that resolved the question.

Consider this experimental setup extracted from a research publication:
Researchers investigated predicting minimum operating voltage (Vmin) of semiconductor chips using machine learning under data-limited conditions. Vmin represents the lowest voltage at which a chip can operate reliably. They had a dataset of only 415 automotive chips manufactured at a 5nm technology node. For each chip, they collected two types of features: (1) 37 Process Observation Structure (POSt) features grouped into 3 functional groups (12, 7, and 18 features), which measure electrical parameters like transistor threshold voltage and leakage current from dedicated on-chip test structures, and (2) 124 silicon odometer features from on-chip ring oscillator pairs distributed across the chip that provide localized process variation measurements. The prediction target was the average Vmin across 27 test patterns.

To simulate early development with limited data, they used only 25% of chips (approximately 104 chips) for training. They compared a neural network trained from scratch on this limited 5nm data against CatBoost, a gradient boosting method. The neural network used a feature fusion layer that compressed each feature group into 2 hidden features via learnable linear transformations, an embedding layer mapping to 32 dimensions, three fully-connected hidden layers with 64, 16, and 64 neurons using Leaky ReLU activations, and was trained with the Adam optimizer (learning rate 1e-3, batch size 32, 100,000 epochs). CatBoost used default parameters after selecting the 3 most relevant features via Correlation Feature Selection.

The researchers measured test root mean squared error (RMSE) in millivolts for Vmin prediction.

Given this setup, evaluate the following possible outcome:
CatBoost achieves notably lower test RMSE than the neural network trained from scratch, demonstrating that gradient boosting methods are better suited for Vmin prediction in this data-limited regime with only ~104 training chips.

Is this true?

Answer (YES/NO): YES